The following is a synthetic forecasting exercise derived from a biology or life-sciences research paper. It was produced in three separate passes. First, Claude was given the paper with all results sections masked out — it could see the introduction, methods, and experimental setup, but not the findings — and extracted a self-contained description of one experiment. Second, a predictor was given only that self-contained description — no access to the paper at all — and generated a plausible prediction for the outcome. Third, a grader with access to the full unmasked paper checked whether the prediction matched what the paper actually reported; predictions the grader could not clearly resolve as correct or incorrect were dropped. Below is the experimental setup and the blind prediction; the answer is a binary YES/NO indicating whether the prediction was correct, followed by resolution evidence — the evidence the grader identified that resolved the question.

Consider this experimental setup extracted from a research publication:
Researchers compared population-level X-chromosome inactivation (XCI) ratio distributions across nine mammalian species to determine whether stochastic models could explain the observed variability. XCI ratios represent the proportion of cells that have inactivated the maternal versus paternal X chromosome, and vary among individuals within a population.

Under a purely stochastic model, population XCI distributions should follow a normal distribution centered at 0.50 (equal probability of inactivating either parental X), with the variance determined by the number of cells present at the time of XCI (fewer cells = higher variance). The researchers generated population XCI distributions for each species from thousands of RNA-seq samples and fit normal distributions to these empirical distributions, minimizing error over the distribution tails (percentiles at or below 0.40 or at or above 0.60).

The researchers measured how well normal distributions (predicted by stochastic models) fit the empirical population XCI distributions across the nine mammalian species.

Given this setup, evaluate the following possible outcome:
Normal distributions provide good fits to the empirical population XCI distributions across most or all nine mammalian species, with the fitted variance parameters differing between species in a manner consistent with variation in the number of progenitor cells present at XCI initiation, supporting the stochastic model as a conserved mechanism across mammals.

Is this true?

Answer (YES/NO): YES